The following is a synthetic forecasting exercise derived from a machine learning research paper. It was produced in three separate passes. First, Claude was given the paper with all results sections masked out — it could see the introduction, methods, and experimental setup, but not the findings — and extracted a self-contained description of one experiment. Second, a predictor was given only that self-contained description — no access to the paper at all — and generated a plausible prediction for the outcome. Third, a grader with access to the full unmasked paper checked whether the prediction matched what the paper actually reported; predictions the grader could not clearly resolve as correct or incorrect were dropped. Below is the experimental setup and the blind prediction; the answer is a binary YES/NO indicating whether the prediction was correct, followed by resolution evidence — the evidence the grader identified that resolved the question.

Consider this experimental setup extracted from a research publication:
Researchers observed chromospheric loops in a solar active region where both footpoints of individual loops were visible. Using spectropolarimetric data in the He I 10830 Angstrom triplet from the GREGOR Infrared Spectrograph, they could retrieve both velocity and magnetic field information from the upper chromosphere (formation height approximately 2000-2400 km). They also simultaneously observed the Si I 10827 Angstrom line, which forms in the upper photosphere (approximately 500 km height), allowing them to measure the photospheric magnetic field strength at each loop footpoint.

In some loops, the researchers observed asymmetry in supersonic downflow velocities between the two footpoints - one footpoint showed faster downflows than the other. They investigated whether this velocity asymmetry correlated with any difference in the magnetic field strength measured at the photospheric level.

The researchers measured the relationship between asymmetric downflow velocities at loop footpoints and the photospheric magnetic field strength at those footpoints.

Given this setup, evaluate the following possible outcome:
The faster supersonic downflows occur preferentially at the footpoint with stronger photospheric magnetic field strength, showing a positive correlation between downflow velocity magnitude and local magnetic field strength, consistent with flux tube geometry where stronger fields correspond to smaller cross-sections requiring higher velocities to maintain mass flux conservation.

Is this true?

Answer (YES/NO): YES